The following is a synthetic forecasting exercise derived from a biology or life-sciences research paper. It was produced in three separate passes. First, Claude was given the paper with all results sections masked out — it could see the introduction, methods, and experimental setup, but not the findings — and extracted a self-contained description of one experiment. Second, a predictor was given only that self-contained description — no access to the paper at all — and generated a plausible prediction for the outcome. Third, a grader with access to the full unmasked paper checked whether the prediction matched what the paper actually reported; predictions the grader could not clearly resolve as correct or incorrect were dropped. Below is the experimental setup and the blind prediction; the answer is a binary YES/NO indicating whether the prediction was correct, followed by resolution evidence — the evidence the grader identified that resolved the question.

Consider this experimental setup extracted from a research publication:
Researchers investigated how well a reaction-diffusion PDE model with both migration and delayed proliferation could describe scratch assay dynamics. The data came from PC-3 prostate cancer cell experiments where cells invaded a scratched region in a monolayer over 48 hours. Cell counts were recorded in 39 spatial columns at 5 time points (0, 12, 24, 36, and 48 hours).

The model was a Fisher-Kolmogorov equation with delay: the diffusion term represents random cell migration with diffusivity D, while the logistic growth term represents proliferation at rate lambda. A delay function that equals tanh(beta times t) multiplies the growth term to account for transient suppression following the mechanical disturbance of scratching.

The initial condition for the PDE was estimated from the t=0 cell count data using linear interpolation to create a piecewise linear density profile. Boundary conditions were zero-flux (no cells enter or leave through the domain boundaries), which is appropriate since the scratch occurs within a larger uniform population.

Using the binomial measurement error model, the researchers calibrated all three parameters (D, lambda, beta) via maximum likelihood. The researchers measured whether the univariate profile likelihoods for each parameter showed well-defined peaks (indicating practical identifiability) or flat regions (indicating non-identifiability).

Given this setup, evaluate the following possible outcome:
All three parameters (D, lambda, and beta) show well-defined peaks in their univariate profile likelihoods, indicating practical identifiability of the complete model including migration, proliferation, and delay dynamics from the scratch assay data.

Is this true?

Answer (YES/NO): YES